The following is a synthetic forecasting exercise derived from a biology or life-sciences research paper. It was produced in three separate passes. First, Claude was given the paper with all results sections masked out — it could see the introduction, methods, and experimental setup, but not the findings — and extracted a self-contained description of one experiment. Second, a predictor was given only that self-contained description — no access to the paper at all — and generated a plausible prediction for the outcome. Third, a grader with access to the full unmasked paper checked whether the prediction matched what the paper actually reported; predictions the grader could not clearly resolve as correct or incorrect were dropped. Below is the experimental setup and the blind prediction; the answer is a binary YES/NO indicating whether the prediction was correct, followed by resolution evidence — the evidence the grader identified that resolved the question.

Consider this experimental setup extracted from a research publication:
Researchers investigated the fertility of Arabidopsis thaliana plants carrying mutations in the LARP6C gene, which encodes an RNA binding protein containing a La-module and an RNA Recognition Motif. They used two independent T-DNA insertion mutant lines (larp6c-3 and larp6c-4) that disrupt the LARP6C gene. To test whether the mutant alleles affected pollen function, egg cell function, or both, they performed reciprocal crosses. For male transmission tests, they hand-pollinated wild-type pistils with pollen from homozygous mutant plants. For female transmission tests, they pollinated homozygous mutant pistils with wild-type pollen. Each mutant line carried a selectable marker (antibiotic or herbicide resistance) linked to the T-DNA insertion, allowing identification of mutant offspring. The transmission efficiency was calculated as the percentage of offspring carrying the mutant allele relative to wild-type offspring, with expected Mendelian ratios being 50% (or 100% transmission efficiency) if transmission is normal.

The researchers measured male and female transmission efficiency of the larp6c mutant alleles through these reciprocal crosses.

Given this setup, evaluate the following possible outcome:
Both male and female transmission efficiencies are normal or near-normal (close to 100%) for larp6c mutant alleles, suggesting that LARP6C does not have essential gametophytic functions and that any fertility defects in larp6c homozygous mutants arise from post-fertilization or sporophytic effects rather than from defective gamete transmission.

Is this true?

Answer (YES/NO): NO